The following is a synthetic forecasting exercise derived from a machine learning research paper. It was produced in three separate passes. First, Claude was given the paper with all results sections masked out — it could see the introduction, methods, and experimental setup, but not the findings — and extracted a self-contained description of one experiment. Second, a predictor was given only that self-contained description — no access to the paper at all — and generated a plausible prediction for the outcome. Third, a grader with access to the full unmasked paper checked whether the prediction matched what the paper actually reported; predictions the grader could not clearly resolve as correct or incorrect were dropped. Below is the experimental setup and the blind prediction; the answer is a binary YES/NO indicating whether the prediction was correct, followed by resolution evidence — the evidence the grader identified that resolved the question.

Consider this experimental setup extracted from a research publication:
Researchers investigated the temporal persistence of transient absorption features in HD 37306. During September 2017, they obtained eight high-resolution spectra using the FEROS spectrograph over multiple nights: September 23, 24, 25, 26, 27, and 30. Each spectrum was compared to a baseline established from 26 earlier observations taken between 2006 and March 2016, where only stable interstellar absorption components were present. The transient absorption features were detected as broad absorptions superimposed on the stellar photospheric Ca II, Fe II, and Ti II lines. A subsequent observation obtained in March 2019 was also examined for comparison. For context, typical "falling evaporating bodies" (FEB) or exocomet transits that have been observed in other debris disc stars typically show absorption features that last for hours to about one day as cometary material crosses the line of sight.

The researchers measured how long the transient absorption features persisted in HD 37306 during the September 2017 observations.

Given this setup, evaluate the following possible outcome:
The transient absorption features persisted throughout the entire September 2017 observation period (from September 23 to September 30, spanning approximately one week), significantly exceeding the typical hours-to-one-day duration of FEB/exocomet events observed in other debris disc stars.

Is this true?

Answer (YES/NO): YES